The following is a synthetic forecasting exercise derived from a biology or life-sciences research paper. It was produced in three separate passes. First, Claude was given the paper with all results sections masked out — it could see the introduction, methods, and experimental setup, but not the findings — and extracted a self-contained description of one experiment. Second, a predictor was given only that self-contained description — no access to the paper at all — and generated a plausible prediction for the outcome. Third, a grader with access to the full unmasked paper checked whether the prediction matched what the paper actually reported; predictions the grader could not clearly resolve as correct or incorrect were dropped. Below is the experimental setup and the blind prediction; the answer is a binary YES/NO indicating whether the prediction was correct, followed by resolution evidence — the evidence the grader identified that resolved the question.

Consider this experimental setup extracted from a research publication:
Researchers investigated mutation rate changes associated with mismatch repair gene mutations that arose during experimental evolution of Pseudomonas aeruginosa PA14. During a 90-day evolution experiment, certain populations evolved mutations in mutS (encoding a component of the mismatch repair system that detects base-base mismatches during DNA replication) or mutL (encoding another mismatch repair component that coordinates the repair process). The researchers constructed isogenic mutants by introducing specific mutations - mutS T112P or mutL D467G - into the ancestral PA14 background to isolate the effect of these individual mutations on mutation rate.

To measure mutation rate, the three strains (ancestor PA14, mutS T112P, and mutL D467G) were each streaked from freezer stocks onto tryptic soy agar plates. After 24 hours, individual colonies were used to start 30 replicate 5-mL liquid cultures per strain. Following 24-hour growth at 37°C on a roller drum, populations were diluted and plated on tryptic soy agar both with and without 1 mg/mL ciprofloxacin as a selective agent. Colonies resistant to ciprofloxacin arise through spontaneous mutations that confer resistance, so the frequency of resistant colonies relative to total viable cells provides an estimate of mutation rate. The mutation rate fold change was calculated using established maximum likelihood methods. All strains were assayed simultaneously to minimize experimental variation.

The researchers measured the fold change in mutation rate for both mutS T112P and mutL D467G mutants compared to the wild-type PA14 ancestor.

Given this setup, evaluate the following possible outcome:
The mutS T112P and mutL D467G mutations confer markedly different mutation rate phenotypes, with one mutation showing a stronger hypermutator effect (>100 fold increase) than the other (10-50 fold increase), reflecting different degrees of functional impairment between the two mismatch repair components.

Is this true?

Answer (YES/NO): YES